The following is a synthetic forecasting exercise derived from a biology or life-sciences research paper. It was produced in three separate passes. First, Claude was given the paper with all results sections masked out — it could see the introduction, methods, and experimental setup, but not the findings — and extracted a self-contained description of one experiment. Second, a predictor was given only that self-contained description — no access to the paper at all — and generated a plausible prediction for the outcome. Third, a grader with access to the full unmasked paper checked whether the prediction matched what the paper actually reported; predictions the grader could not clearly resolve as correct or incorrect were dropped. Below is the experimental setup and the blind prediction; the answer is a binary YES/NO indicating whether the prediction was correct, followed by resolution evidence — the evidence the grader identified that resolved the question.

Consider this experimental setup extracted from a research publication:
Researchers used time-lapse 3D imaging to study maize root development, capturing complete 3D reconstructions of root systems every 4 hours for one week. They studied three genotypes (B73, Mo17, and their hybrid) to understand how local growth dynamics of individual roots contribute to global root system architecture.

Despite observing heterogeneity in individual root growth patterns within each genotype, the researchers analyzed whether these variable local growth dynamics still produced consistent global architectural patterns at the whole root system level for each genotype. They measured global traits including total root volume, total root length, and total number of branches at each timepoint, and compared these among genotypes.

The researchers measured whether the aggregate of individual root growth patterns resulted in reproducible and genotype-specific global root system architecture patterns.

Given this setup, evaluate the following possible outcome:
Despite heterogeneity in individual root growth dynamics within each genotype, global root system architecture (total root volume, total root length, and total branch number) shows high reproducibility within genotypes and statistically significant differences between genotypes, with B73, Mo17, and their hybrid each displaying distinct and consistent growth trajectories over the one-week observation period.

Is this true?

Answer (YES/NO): YES